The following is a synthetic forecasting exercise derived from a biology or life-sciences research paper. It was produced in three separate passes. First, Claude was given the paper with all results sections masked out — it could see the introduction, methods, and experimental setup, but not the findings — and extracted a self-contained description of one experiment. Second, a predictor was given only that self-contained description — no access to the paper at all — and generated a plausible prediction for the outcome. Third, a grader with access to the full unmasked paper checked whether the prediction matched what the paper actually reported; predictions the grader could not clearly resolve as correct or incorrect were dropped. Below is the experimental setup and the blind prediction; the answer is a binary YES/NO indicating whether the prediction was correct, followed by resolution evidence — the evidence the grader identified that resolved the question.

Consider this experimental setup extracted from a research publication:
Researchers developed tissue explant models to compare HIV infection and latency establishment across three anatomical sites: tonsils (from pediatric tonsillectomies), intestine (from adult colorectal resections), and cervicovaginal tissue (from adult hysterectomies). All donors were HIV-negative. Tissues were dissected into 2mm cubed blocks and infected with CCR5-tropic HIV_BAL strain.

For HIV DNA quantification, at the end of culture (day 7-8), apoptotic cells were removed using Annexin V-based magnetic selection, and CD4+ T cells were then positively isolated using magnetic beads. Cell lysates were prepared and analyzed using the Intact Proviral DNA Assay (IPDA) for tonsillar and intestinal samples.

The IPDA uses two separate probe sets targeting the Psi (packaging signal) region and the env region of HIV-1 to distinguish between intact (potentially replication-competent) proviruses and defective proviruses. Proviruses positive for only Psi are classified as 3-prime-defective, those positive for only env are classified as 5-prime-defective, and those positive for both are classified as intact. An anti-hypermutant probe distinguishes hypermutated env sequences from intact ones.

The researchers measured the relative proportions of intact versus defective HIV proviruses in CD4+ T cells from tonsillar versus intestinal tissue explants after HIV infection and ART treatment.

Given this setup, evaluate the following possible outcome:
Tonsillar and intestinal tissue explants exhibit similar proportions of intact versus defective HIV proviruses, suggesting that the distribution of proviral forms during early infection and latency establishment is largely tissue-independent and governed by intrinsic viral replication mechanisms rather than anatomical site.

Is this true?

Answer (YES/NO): YES